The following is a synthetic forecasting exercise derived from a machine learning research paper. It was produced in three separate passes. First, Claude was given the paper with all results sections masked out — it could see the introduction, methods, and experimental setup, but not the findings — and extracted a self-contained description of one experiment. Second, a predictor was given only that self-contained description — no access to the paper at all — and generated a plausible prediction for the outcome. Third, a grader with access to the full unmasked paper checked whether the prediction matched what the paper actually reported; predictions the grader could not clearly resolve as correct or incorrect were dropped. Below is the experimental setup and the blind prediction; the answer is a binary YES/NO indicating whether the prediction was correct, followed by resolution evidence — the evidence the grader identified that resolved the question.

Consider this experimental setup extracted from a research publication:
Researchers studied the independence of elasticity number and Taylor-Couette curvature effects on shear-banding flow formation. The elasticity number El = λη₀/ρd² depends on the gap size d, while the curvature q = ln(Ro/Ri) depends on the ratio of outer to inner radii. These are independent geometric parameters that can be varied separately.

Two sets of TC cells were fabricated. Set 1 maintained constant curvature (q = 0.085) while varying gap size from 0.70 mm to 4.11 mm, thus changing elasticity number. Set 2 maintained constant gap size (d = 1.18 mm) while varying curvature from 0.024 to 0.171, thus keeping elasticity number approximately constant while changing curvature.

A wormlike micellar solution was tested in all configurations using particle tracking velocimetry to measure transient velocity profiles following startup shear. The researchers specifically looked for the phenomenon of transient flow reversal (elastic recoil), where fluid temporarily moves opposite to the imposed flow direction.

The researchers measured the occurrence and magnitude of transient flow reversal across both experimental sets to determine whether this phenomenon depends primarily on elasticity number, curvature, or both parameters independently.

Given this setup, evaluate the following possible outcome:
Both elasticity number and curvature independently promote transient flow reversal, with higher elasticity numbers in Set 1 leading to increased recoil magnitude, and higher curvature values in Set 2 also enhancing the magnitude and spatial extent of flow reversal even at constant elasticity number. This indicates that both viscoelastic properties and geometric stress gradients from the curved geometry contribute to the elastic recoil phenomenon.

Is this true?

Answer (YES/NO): YES